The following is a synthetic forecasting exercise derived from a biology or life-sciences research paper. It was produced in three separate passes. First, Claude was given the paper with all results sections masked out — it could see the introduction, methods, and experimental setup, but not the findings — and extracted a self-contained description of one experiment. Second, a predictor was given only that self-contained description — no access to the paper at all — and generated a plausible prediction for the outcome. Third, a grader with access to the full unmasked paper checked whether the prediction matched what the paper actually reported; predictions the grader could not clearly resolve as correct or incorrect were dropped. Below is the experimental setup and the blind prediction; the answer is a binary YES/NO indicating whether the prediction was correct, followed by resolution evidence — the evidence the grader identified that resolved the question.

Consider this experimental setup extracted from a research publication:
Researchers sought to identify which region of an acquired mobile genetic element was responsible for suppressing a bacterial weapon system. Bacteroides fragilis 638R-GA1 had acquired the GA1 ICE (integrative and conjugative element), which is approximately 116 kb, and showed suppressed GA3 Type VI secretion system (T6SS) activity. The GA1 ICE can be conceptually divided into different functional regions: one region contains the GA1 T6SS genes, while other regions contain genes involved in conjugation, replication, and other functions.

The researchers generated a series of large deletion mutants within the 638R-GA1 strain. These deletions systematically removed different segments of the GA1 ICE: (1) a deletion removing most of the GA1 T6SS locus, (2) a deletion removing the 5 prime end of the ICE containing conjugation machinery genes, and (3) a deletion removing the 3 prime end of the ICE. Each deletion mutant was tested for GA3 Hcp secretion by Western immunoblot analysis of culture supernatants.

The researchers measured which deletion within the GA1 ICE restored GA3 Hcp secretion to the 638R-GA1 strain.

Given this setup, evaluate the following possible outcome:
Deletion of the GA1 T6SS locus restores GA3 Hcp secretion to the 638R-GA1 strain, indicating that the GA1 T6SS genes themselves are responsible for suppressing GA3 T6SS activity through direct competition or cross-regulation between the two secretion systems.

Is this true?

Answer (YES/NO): YES